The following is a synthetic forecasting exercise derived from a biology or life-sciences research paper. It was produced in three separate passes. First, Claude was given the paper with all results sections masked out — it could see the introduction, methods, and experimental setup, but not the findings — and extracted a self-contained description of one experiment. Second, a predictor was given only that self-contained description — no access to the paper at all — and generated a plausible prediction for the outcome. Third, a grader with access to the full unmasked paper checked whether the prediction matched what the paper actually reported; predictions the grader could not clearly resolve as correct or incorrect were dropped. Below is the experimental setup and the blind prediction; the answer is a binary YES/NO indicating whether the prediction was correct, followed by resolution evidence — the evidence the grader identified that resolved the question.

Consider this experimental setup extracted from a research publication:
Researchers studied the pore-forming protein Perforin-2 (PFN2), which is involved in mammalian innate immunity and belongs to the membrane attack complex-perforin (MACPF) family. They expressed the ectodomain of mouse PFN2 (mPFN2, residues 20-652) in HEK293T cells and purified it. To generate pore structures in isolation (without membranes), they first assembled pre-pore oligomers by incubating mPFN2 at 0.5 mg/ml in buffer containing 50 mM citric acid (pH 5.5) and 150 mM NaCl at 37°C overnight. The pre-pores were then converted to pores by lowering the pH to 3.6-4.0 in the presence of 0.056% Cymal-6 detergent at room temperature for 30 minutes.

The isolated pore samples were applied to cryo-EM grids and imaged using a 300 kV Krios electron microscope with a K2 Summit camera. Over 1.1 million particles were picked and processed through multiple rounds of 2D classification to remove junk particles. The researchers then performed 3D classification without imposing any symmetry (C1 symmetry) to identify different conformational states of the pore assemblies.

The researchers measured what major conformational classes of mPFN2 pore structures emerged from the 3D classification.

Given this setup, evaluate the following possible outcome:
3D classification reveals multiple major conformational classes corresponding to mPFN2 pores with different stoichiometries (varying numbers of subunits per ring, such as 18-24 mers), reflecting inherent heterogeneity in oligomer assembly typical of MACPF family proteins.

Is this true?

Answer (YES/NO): NO